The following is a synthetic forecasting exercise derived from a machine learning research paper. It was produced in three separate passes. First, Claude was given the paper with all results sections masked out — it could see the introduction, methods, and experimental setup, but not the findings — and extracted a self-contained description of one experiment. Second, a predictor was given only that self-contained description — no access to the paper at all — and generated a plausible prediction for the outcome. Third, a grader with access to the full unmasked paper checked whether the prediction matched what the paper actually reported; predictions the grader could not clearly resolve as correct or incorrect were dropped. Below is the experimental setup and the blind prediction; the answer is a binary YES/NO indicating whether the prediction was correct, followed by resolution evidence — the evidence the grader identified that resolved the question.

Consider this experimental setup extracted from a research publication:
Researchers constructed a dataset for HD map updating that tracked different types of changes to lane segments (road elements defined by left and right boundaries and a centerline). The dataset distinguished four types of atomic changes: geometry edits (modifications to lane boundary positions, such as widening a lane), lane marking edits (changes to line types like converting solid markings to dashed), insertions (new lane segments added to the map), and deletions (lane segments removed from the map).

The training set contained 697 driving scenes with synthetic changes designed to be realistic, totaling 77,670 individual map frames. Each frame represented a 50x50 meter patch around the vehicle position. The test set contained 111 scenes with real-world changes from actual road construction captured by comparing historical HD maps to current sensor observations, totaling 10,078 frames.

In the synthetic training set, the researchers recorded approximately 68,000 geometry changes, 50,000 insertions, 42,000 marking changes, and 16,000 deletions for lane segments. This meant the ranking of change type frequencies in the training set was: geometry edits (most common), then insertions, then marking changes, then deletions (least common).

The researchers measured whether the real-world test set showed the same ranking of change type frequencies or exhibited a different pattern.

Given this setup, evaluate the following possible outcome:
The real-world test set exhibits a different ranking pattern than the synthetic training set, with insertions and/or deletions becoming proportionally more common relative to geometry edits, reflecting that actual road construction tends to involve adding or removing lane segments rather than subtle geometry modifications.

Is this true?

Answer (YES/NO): NO